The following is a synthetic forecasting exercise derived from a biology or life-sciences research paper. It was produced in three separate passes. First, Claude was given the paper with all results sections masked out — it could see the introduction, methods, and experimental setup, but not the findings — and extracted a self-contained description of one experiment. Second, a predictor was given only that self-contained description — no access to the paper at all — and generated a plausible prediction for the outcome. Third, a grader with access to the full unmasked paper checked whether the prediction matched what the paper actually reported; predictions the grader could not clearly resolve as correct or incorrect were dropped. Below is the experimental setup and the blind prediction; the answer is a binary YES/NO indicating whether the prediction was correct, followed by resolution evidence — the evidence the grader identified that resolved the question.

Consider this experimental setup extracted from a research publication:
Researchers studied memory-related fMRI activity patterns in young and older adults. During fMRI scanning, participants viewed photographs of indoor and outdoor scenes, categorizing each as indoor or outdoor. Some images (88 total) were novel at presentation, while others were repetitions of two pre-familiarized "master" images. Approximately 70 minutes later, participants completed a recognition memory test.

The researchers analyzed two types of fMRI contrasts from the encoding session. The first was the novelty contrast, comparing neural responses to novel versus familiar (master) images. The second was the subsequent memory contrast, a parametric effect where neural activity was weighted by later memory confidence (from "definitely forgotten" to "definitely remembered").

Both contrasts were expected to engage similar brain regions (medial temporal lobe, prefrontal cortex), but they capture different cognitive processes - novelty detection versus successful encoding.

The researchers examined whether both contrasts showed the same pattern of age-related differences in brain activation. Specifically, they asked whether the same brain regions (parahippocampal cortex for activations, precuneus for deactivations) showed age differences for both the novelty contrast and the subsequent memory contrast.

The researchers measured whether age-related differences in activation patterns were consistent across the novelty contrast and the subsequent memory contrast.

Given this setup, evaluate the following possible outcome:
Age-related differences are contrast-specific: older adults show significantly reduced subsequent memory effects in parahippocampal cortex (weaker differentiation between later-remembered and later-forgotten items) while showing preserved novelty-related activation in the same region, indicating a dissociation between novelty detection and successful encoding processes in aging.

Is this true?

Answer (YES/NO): NO